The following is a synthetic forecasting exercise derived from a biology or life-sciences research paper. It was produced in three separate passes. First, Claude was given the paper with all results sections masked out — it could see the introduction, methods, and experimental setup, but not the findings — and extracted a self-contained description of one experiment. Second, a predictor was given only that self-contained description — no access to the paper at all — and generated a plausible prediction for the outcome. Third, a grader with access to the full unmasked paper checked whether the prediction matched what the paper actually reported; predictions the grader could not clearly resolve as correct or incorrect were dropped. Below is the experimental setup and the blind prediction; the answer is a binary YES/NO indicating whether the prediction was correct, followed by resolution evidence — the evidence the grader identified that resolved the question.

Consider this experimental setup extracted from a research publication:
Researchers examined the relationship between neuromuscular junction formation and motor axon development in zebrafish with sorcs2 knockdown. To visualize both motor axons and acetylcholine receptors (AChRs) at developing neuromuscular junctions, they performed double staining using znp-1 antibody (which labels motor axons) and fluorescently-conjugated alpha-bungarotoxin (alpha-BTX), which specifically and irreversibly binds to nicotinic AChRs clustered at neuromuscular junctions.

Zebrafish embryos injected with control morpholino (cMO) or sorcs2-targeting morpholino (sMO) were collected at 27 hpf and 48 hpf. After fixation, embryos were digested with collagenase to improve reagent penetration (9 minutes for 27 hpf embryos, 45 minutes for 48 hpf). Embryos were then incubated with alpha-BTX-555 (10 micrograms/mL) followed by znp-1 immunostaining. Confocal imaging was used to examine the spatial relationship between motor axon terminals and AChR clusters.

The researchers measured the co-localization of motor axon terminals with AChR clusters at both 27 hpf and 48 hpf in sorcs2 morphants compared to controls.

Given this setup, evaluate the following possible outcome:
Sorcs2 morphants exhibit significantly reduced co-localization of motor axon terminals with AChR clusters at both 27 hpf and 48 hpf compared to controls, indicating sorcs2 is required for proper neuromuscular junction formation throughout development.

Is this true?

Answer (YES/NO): YES